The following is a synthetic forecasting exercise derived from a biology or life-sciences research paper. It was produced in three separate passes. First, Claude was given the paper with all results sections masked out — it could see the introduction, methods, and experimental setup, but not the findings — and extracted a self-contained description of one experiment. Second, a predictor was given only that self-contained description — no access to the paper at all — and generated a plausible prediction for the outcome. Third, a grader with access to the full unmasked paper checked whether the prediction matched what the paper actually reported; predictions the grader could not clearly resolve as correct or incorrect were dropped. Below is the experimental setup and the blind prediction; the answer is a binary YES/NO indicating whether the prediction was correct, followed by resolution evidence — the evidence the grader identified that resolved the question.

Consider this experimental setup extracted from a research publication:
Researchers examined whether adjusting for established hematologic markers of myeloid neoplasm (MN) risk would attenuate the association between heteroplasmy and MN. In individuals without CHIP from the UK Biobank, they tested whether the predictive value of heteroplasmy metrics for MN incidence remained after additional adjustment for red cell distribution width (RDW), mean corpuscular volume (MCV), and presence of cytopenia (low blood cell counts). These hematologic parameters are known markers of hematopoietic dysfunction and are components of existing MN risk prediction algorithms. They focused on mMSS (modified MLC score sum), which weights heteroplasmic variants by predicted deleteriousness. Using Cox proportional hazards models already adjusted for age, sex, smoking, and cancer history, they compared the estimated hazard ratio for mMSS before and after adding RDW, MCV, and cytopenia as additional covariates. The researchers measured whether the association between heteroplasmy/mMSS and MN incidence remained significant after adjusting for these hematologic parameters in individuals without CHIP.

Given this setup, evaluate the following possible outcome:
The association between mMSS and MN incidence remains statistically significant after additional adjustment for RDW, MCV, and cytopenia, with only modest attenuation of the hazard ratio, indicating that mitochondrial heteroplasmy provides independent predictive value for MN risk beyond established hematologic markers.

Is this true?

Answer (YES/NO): YES